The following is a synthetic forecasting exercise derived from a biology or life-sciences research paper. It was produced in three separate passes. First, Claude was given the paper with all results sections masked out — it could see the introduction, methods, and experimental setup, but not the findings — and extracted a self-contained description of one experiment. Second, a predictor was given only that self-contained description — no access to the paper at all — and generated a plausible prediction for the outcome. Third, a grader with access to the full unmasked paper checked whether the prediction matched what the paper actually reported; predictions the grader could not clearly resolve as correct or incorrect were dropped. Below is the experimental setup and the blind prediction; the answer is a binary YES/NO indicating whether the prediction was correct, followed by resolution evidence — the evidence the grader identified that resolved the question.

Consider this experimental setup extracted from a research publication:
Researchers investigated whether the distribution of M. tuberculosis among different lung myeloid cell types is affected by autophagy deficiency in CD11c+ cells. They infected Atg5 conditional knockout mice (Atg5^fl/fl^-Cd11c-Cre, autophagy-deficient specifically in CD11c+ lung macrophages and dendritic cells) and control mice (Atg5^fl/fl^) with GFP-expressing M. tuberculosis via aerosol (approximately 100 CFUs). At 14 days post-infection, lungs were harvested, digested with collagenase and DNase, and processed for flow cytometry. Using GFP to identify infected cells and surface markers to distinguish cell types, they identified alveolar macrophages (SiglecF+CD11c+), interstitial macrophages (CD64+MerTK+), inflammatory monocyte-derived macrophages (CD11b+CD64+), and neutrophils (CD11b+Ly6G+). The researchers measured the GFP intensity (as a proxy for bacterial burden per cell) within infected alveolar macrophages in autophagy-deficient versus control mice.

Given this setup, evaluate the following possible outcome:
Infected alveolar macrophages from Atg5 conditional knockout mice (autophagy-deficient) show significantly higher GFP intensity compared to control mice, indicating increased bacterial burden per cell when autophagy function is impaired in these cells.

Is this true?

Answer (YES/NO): NO